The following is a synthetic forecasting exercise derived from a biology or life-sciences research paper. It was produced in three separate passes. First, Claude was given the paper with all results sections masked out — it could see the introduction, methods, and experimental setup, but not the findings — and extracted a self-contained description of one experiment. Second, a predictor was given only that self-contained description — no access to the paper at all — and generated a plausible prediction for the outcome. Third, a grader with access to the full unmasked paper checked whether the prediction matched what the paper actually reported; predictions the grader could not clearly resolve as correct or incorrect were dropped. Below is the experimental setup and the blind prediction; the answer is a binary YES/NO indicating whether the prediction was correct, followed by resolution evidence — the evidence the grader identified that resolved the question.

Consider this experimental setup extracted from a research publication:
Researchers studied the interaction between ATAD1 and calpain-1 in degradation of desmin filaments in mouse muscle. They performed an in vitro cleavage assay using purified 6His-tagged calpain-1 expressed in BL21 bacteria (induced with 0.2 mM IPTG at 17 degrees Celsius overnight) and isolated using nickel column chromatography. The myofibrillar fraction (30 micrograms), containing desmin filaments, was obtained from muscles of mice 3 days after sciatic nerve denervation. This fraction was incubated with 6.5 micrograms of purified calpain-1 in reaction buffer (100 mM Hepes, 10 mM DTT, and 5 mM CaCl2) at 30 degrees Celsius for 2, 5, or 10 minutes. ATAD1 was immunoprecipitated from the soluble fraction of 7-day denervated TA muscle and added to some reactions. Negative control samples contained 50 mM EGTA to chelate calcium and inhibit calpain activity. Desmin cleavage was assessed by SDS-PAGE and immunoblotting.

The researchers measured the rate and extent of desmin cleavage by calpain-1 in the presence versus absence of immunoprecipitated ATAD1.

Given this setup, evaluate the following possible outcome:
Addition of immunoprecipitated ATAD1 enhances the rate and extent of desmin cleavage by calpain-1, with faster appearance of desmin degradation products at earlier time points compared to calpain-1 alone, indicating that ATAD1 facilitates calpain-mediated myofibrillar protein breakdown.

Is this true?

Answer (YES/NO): YES